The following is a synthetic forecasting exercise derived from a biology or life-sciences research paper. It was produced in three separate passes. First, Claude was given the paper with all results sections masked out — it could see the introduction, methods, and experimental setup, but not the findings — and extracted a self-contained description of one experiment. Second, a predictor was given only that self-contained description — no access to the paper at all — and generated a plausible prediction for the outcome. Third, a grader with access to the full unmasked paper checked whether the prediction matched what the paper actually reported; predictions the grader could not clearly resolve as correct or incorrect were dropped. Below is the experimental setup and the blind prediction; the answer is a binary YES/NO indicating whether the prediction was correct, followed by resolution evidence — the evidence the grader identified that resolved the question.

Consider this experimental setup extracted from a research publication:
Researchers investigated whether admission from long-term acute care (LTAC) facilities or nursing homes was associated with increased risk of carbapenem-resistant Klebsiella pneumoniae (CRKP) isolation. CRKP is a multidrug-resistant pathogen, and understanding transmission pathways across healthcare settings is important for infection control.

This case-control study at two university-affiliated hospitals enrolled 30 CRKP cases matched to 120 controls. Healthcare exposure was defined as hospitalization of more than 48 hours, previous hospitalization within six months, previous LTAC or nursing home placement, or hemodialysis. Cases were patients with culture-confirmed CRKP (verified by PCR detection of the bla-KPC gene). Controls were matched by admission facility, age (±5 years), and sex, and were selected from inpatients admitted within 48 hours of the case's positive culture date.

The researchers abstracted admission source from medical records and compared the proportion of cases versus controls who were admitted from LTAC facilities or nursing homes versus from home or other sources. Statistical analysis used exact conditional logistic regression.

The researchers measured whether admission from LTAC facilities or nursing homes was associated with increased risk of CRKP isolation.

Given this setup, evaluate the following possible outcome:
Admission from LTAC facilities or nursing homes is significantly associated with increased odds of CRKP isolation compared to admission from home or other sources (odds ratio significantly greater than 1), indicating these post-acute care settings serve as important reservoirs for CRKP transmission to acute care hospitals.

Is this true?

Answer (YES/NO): YES